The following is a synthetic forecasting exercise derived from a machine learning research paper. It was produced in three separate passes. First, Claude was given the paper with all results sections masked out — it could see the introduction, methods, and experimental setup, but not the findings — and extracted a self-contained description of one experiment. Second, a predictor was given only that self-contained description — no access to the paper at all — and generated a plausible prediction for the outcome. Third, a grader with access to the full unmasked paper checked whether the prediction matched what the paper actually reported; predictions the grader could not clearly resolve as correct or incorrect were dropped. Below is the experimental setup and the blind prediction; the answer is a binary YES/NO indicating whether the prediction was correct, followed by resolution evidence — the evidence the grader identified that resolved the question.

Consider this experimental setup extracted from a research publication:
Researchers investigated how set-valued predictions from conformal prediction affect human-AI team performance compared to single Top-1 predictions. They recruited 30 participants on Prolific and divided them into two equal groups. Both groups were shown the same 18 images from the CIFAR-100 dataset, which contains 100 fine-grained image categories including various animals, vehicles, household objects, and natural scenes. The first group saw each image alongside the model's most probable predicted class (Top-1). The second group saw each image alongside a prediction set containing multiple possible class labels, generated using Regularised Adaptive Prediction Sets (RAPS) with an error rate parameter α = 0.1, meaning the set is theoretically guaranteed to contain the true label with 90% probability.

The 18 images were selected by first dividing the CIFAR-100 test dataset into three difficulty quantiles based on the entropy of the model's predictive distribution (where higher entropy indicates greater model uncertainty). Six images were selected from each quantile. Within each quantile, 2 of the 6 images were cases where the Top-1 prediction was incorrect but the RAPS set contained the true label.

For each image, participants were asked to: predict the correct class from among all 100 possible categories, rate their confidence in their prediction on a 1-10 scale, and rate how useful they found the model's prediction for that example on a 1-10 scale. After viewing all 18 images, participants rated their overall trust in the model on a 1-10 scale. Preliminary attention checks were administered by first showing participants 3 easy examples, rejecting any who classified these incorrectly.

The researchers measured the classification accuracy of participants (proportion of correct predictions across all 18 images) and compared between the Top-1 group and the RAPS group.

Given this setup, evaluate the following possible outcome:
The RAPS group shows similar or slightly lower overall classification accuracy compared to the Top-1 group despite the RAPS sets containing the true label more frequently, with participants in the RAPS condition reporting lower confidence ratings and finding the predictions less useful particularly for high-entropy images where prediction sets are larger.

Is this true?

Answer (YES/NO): NO